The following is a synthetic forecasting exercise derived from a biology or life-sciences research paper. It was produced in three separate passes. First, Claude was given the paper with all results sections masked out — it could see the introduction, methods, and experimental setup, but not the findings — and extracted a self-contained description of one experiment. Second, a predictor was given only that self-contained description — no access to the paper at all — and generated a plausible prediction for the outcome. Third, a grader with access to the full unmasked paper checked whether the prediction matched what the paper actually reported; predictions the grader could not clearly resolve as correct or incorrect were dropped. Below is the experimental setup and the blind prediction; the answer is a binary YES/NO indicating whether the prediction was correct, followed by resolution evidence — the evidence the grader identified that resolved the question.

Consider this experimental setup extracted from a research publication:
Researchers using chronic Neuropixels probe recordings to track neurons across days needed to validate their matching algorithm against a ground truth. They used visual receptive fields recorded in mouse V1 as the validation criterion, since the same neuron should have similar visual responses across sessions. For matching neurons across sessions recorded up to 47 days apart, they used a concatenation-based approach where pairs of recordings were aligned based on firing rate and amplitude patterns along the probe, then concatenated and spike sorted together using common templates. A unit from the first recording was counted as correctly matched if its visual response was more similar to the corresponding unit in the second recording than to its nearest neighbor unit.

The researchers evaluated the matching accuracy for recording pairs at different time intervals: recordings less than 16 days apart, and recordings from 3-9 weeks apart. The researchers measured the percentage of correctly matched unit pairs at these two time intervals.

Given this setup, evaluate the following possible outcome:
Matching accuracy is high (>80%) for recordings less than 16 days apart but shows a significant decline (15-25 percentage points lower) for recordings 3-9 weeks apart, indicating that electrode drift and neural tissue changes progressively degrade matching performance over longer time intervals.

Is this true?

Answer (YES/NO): NO